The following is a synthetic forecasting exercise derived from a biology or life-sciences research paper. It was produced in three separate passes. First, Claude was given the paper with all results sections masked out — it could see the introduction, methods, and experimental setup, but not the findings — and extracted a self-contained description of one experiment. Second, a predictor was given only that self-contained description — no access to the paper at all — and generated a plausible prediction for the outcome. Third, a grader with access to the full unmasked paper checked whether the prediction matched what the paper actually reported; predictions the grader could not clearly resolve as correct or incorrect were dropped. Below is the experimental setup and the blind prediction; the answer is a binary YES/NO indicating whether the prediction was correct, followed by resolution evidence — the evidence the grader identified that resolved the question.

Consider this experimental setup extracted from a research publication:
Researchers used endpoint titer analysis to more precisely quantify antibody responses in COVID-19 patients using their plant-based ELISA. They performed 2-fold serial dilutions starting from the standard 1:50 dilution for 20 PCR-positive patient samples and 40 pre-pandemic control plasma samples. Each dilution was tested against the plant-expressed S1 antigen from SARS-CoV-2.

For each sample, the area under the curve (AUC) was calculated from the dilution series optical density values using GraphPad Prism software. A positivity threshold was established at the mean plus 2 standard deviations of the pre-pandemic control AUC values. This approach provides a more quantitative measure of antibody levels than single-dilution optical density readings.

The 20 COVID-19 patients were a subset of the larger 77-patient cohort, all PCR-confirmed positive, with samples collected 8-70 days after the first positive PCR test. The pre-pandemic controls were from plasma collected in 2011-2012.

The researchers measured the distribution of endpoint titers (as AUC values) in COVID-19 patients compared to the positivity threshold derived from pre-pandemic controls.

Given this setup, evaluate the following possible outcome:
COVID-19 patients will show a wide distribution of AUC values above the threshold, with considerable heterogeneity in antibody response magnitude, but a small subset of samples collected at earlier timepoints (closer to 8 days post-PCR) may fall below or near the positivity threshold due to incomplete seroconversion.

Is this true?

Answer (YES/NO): NO